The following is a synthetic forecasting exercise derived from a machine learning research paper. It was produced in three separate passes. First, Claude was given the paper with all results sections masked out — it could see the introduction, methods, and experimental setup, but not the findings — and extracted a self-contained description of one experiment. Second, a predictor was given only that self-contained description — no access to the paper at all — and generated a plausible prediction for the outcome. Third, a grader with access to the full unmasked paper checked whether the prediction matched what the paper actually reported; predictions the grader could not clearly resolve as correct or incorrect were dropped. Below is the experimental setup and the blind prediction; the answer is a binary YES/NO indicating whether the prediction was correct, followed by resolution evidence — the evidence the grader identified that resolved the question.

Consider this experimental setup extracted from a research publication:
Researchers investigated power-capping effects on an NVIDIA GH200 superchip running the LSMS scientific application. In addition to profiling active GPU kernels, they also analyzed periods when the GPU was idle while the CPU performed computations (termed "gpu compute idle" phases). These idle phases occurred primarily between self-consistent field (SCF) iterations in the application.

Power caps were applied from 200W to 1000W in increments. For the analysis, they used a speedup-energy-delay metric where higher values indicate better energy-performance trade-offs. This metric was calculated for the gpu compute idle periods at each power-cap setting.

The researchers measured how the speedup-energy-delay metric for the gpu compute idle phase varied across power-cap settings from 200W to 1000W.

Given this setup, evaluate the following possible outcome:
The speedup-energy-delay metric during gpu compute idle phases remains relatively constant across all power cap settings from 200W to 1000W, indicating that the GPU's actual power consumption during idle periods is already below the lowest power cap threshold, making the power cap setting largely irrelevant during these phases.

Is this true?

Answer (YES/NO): NO